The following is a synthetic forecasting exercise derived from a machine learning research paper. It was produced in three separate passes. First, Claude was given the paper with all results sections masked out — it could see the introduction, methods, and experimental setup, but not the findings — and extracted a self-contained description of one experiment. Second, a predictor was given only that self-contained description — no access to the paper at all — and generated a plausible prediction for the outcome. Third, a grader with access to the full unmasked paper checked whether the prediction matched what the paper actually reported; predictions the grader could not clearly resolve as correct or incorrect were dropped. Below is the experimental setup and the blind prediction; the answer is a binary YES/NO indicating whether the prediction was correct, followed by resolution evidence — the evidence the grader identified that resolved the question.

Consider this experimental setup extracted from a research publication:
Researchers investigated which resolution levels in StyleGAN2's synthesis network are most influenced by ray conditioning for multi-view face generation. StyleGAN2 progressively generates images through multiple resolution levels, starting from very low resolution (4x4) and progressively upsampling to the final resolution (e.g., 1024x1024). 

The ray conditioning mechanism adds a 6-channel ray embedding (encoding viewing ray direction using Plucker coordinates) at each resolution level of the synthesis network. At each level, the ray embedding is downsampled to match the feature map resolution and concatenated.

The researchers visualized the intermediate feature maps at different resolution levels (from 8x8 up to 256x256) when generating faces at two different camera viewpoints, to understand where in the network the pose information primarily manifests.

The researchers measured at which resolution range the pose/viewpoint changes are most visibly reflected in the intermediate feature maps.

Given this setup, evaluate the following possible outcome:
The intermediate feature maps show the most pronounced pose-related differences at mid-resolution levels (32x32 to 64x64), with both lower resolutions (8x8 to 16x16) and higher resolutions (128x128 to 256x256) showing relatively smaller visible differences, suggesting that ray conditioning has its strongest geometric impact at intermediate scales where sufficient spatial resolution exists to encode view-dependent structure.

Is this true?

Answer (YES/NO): NO